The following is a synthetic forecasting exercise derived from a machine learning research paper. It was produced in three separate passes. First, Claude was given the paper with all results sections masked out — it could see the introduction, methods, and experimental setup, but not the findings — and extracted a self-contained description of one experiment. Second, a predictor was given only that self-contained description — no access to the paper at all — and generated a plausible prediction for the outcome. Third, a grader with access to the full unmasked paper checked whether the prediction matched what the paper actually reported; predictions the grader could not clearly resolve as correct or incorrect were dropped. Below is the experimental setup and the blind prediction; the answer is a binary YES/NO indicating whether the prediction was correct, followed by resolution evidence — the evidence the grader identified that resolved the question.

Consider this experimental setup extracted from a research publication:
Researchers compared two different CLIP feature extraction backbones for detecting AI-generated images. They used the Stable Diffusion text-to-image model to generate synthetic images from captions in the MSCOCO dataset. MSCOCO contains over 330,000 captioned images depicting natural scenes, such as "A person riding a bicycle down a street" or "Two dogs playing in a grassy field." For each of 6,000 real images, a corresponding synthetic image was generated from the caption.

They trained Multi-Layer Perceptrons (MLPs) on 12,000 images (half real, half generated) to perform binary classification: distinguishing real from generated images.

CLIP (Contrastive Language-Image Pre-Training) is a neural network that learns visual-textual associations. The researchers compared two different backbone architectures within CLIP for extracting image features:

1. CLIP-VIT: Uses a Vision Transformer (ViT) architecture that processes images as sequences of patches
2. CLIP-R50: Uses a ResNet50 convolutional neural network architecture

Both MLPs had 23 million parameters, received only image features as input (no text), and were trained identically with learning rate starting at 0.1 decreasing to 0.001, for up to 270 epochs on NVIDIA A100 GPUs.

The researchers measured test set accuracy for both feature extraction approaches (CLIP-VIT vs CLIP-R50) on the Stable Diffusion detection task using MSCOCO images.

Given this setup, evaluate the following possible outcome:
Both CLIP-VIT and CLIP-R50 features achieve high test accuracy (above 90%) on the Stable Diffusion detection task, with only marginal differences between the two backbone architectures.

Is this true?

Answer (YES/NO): NO